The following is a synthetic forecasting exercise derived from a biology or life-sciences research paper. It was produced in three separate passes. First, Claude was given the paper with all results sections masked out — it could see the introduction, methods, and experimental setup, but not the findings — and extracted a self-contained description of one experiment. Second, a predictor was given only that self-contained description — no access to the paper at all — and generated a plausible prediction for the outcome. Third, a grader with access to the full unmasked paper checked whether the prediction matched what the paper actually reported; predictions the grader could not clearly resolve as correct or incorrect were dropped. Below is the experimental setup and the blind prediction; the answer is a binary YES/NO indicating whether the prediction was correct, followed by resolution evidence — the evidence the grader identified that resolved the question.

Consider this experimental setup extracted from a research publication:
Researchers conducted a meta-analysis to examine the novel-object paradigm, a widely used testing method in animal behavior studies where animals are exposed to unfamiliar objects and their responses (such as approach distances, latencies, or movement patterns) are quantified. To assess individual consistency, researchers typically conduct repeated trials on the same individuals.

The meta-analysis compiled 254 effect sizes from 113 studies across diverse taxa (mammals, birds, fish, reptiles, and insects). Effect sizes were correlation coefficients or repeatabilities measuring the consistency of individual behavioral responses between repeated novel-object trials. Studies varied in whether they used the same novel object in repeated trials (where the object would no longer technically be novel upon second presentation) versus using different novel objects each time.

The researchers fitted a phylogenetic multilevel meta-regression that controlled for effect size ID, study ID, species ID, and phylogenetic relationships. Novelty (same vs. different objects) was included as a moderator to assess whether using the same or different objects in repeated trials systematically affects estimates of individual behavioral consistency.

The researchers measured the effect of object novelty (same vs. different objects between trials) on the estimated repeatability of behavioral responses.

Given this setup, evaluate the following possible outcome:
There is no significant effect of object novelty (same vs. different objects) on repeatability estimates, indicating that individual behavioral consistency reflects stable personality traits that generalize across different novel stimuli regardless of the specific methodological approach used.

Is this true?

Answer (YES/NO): YES